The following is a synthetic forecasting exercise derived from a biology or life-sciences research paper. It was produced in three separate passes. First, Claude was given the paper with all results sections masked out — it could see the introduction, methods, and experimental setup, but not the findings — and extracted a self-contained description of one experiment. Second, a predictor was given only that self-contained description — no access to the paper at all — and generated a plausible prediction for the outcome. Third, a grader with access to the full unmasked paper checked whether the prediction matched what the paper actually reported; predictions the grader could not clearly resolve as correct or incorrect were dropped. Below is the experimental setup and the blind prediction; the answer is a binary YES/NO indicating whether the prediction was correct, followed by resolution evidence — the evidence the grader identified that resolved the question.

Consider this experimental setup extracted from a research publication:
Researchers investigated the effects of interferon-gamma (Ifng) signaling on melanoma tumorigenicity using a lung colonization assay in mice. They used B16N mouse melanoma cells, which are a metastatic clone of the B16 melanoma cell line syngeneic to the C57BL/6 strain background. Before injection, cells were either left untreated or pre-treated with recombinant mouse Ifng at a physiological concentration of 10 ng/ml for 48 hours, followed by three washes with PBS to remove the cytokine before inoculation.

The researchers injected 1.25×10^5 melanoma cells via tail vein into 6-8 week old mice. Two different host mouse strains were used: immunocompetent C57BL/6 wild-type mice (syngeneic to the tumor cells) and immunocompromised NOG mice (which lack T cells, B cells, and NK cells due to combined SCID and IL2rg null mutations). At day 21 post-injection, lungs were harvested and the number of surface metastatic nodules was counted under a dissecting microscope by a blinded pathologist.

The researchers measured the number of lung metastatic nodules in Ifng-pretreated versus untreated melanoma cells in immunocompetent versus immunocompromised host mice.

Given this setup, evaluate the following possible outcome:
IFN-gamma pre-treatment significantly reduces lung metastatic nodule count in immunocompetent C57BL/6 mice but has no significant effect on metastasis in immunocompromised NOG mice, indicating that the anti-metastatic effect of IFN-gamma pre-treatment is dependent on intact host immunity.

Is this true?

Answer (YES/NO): NO